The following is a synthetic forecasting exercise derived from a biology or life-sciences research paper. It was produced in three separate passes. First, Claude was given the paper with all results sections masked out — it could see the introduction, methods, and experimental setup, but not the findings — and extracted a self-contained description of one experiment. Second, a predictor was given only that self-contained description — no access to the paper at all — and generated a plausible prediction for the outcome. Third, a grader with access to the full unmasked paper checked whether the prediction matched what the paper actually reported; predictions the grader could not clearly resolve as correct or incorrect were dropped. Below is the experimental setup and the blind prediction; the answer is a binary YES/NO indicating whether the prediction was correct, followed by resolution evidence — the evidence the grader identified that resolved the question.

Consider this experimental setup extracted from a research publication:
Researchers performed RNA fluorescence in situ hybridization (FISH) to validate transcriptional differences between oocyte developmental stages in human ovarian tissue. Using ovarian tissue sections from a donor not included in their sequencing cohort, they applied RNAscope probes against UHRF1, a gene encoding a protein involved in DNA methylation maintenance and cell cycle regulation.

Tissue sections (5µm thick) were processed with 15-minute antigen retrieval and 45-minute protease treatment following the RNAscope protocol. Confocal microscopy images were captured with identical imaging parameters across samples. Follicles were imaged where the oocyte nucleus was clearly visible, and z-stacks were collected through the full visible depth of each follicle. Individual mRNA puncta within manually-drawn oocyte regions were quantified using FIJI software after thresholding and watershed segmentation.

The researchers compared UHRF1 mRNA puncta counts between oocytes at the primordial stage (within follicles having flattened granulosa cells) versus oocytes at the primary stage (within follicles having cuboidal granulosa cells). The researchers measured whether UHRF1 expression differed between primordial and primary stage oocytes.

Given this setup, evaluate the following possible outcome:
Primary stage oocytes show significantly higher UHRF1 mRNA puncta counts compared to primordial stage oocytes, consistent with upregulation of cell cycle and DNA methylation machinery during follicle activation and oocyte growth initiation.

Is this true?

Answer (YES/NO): NO